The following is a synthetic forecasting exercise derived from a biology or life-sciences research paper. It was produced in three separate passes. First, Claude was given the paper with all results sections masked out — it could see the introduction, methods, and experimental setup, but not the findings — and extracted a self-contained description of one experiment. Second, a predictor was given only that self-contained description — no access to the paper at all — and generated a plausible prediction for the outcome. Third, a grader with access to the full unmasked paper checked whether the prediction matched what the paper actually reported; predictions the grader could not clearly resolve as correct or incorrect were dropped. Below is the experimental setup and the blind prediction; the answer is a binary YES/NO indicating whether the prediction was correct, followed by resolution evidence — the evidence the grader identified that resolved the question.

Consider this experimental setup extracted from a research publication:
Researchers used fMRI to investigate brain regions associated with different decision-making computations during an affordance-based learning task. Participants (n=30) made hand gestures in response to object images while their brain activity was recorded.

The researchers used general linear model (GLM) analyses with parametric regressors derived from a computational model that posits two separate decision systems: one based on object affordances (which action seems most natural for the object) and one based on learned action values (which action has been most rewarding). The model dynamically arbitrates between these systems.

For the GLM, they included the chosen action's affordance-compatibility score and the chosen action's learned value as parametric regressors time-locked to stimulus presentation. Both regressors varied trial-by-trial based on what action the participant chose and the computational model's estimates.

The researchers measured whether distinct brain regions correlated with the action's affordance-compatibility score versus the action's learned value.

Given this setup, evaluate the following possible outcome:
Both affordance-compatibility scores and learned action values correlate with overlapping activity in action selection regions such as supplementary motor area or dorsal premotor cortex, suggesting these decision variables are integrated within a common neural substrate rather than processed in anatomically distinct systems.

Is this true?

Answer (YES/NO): NO